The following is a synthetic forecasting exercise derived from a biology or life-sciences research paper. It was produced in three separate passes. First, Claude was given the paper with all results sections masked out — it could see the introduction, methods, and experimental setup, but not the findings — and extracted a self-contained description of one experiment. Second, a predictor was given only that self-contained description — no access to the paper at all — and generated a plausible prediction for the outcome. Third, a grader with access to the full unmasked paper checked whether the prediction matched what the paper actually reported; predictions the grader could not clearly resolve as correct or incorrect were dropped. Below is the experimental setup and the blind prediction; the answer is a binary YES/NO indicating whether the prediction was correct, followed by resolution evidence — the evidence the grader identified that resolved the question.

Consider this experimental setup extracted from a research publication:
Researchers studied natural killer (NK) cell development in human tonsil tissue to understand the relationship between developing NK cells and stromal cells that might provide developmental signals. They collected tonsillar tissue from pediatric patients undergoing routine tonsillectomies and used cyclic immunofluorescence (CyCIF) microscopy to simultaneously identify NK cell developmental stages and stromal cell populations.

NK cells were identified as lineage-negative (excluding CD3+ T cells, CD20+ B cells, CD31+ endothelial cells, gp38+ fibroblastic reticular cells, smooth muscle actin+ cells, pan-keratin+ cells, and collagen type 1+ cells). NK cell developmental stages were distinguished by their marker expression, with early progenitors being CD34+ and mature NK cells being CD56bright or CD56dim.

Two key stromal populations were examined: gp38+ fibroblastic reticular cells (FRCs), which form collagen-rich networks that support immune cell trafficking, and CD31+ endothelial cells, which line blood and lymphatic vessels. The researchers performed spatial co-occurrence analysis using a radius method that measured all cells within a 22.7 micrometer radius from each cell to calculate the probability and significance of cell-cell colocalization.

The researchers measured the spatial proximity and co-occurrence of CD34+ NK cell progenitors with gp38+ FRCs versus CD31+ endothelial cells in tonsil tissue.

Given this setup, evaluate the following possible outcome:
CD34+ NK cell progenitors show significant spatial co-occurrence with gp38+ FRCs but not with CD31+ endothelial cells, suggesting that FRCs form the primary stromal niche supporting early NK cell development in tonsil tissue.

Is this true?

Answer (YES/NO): NO